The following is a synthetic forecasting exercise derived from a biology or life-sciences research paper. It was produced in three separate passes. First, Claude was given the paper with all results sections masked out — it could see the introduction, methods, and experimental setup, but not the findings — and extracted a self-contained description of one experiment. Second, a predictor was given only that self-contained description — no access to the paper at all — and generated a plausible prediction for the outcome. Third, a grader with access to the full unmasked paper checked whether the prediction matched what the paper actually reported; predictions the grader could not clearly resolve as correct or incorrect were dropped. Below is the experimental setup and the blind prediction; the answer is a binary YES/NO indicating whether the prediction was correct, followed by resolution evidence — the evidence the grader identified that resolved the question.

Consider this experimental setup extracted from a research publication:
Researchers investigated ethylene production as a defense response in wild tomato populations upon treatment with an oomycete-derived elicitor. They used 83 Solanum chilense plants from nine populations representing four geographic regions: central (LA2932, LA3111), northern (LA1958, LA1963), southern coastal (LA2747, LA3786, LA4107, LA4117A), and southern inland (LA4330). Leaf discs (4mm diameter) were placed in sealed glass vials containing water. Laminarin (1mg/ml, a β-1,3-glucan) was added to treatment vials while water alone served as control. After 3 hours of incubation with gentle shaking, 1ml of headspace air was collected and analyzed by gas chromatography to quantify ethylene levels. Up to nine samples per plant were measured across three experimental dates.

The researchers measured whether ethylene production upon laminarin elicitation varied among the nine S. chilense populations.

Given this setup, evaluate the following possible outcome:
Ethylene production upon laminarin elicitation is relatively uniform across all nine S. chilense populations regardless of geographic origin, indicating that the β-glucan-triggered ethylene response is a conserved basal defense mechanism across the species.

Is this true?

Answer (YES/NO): NO